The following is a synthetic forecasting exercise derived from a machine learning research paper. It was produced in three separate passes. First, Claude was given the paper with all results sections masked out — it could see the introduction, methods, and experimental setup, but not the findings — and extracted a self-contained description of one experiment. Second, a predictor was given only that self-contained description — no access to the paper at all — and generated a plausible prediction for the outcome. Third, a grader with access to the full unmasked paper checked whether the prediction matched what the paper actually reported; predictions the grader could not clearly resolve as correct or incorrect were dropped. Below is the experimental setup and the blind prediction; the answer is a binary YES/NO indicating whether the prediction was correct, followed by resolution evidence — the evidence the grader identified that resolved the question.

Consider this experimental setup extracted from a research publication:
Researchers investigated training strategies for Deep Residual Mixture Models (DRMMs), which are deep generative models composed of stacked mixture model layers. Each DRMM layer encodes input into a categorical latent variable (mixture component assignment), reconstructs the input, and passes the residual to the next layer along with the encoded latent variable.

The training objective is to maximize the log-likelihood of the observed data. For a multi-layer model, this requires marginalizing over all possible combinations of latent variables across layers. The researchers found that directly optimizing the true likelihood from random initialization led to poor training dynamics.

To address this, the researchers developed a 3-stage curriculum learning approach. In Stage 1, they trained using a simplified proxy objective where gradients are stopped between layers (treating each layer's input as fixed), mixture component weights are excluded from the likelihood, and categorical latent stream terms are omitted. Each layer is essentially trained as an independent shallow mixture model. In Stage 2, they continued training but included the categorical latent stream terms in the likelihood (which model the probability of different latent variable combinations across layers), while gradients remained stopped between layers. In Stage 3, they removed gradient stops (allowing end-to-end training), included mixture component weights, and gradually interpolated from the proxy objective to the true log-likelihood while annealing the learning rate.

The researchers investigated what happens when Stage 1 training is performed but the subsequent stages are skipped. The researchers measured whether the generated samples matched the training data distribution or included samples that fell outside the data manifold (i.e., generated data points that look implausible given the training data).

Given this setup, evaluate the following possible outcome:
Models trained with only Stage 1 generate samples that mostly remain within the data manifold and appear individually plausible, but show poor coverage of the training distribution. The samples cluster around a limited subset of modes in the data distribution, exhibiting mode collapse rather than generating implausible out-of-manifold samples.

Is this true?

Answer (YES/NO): NO